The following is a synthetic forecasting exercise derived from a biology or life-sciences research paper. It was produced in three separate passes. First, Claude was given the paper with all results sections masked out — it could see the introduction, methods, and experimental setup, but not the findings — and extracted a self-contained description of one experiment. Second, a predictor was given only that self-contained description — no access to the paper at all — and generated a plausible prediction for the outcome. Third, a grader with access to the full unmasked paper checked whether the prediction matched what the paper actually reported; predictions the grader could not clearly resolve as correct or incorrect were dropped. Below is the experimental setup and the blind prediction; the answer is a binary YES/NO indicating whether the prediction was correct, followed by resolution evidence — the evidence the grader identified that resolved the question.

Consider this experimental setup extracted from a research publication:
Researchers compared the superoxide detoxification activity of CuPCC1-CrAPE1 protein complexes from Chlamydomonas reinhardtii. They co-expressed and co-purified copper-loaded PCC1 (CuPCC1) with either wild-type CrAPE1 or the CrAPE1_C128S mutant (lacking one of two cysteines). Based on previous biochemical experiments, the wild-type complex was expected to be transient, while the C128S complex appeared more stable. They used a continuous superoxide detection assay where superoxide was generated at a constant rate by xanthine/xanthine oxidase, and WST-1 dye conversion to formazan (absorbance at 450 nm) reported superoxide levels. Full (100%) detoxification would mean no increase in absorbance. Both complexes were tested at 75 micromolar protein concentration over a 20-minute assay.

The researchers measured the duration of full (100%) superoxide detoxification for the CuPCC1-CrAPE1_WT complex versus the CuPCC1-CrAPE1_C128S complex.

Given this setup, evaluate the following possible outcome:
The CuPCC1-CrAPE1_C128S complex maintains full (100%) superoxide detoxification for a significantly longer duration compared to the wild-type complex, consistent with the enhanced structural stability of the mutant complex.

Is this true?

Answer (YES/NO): YES